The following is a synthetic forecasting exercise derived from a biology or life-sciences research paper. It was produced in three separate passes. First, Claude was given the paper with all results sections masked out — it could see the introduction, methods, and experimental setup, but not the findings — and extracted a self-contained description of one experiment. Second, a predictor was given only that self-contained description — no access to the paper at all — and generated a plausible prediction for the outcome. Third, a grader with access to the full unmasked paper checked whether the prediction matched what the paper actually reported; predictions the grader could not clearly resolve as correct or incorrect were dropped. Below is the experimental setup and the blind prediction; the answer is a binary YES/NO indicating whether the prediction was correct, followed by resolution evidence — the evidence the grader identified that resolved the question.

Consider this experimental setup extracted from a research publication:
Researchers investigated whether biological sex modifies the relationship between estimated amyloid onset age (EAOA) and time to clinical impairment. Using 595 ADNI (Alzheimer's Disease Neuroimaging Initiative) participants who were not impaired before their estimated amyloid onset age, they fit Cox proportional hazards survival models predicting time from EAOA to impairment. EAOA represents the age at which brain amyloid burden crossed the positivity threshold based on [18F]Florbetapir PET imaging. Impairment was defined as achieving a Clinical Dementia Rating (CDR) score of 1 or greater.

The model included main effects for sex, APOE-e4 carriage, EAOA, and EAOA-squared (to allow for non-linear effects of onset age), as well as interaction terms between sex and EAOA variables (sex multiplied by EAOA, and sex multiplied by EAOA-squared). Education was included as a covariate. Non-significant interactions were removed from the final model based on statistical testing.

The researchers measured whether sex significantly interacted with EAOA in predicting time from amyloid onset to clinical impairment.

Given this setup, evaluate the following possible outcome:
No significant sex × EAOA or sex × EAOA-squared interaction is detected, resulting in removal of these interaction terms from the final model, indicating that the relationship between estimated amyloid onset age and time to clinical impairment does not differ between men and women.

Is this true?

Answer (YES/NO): YES